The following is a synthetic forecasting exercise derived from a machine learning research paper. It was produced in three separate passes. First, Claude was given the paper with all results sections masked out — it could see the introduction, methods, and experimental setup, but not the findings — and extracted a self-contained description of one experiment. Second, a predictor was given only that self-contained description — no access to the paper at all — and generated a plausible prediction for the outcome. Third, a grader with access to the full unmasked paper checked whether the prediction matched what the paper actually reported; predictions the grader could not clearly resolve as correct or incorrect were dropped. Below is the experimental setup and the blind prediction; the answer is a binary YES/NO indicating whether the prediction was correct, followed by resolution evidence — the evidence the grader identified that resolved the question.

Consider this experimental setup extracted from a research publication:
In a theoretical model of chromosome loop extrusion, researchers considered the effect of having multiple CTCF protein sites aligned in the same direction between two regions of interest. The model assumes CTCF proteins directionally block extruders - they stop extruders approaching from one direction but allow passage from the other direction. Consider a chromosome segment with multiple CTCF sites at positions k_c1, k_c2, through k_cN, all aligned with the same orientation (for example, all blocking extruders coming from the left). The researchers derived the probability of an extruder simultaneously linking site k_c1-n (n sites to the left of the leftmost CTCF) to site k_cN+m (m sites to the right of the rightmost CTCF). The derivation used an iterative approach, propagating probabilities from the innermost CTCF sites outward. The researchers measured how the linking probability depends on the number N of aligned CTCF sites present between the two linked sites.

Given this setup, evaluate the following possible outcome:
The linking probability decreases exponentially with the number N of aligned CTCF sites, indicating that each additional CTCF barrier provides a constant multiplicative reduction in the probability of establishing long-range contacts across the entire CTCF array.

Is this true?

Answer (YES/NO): NO